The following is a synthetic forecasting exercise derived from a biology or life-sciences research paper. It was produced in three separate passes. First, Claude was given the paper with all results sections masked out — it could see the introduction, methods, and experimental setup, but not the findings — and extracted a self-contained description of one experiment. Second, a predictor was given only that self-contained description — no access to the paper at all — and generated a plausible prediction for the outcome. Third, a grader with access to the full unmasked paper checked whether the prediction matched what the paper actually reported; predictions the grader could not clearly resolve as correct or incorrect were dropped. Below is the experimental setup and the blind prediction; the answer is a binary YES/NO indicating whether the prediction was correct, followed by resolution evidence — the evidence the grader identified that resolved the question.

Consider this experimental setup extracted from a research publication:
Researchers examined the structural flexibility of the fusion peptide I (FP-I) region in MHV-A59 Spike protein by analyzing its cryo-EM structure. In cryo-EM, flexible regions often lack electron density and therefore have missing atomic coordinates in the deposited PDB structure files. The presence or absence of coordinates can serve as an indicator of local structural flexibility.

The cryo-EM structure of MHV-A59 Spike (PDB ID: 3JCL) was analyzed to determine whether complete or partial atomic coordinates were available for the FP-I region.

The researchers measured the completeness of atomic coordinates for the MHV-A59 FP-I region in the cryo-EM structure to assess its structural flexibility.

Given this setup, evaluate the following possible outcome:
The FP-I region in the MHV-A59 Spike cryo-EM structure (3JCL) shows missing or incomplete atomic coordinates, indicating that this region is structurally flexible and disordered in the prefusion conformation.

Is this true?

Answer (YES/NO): YES